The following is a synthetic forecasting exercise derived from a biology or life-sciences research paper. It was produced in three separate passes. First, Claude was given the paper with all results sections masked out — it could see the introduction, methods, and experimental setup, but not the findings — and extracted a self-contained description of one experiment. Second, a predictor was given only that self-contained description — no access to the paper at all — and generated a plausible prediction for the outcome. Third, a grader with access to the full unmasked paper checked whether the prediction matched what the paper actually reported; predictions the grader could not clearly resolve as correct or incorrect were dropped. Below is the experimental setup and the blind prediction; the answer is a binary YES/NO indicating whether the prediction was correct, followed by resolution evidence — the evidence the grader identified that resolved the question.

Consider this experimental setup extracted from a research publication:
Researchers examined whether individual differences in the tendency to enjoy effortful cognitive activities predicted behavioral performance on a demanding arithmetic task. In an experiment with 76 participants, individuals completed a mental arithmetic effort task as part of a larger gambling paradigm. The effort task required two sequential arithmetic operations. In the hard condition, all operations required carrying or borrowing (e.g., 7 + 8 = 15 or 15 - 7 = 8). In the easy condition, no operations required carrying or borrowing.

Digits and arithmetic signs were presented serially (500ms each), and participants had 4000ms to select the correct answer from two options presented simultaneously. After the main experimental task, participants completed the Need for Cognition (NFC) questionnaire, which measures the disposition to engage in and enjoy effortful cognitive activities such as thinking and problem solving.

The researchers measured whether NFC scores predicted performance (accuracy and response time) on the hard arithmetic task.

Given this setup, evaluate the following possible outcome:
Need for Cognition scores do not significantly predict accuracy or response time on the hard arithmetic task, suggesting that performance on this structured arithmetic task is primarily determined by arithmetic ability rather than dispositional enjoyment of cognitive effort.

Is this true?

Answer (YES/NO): NO